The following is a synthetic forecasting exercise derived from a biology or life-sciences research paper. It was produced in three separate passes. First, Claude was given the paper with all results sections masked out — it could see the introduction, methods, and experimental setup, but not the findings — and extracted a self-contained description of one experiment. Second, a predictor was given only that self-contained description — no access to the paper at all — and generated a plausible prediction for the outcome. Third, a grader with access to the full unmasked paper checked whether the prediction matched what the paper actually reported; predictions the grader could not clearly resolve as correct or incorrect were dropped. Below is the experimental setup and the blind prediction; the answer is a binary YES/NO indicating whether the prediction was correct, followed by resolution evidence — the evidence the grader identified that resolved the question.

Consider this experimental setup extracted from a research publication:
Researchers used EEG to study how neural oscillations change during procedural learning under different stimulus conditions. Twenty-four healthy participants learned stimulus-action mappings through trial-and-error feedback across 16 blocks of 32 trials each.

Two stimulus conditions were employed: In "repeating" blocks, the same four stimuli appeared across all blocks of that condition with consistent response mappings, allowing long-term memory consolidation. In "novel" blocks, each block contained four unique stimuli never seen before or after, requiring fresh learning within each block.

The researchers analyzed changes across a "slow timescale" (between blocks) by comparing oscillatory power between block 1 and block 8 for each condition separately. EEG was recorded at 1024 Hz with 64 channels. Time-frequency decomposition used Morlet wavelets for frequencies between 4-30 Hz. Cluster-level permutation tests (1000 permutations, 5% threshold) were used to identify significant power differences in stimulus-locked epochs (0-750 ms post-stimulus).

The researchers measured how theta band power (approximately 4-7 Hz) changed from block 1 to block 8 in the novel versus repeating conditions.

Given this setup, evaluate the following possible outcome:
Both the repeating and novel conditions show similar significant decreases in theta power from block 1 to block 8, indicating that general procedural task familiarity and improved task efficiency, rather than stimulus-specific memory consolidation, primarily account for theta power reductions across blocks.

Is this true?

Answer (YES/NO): YES